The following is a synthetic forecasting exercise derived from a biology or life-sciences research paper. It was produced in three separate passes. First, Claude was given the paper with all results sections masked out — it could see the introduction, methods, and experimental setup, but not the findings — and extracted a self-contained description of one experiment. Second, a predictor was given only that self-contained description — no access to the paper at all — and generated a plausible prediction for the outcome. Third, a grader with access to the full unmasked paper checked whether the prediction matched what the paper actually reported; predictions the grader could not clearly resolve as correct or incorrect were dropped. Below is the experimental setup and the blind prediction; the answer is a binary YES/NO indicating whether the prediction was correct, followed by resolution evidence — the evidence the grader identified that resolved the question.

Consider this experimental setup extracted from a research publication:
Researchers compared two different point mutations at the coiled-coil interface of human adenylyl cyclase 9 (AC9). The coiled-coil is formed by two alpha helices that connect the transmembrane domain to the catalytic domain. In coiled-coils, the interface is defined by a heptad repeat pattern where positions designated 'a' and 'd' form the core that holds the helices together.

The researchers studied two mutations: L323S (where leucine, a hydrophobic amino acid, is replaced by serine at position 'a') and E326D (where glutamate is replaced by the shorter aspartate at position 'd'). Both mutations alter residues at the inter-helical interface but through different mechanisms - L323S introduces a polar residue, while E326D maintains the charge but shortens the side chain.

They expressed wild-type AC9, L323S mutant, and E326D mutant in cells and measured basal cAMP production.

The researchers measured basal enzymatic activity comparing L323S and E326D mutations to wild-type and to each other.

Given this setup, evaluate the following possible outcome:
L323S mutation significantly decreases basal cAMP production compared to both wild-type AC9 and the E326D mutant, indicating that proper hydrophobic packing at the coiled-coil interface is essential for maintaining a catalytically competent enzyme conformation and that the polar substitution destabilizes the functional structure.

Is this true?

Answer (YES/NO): NO